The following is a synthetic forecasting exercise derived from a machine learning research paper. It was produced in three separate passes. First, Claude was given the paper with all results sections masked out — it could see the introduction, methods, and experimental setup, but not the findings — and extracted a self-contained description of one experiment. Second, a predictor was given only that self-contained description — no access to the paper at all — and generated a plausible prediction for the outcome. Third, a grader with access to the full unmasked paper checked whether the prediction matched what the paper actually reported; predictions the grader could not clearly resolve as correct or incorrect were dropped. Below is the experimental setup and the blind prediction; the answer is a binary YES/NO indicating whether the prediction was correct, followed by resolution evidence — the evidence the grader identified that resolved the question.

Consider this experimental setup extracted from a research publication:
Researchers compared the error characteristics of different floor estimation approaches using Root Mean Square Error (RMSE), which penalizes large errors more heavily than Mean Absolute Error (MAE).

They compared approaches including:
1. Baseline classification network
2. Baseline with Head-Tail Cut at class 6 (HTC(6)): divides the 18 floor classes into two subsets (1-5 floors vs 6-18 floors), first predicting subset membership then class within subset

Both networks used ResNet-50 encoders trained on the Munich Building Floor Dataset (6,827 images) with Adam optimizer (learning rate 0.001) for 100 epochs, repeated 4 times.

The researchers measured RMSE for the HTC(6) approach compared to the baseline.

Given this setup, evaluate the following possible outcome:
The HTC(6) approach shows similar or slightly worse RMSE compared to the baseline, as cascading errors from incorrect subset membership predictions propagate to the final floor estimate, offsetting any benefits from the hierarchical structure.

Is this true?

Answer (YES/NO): NO